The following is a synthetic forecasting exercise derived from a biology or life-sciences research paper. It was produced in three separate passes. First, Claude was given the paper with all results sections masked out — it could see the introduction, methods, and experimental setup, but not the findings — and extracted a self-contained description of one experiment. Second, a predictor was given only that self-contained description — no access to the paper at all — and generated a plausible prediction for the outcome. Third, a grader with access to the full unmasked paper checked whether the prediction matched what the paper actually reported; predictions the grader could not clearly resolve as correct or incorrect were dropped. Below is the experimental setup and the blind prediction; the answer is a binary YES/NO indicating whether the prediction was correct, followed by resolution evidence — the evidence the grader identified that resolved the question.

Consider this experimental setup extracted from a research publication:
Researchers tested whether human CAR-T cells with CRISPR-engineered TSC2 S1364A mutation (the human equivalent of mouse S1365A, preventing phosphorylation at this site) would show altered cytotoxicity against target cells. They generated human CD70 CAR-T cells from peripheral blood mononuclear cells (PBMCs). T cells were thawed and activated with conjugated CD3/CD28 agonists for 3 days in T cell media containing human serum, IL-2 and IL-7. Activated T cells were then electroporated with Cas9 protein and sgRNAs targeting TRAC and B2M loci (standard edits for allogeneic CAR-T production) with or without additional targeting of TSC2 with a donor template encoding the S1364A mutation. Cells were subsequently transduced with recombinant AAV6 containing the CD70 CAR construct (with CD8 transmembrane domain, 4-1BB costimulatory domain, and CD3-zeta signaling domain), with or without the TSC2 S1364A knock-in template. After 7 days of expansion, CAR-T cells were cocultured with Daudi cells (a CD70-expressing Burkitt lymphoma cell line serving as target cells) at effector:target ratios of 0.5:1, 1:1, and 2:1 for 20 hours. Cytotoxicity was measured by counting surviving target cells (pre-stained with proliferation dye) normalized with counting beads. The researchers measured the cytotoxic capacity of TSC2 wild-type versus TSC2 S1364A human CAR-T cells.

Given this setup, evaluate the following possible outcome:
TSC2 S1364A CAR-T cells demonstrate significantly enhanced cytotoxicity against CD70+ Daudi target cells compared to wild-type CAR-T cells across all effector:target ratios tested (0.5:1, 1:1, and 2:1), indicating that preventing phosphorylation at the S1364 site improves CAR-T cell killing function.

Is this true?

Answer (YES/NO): NO